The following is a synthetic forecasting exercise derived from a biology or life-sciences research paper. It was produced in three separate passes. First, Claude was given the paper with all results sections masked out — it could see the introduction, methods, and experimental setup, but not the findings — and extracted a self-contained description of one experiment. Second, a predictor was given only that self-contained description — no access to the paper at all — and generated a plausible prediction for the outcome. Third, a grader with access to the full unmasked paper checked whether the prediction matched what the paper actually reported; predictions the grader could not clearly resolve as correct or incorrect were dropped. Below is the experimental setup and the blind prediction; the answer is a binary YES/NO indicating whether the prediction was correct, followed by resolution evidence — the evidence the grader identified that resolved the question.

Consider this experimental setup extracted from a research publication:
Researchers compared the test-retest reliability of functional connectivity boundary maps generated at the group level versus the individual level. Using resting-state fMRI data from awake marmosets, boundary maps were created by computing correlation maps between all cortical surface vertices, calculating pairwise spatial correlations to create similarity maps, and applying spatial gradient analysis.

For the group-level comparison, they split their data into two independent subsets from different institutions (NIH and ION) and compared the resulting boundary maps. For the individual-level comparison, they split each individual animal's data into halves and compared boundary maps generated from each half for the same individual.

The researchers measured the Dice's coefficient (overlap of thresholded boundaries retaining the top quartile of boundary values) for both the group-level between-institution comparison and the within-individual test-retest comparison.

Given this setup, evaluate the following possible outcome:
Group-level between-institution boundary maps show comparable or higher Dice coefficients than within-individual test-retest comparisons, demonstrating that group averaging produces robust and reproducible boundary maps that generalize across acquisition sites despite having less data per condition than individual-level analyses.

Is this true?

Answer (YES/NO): YES